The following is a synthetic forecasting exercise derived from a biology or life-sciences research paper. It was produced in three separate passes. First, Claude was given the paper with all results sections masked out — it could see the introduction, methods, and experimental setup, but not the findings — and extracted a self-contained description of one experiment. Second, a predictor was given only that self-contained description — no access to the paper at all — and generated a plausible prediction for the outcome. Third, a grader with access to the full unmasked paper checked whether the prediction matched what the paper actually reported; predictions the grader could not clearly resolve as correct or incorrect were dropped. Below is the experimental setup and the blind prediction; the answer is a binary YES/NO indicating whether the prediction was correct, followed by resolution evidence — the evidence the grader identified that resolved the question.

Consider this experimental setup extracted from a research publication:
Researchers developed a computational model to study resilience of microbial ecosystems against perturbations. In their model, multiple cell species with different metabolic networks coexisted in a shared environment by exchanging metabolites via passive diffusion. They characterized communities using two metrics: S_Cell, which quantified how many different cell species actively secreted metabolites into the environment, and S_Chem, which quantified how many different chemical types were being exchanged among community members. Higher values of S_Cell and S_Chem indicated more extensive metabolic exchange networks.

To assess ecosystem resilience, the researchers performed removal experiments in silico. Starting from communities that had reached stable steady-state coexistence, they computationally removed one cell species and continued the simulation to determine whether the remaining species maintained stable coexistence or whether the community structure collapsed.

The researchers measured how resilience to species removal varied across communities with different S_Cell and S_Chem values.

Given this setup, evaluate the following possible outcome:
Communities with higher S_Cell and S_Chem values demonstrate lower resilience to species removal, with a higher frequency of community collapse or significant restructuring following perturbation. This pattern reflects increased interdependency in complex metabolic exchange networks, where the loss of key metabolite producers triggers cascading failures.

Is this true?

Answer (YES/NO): NO